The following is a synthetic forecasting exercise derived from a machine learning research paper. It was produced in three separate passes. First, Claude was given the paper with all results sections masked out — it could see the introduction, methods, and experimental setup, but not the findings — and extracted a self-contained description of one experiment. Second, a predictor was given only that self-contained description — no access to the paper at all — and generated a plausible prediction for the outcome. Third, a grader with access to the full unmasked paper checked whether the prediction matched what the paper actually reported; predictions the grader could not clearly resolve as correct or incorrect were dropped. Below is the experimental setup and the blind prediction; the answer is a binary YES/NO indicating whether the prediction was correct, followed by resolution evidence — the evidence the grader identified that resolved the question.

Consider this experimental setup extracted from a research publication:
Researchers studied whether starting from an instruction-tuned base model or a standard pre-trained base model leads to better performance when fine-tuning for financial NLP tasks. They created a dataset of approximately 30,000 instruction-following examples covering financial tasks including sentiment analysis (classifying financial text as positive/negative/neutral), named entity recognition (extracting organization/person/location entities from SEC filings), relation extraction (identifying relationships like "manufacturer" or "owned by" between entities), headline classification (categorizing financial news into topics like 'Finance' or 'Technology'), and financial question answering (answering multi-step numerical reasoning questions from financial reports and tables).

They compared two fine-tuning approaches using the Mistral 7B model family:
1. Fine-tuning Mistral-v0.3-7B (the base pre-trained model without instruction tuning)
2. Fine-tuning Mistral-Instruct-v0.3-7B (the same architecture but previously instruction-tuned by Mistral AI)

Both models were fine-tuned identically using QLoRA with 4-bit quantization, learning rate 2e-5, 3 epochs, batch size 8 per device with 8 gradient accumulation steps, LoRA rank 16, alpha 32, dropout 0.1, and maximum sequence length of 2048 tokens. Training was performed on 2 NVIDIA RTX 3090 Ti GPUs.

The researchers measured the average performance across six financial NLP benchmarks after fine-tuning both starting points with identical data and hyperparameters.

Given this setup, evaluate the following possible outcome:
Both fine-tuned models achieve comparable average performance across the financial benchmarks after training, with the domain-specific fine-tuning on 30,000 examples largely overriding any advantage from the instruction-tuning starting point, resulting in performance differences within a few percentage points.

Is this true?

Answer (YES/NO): NO